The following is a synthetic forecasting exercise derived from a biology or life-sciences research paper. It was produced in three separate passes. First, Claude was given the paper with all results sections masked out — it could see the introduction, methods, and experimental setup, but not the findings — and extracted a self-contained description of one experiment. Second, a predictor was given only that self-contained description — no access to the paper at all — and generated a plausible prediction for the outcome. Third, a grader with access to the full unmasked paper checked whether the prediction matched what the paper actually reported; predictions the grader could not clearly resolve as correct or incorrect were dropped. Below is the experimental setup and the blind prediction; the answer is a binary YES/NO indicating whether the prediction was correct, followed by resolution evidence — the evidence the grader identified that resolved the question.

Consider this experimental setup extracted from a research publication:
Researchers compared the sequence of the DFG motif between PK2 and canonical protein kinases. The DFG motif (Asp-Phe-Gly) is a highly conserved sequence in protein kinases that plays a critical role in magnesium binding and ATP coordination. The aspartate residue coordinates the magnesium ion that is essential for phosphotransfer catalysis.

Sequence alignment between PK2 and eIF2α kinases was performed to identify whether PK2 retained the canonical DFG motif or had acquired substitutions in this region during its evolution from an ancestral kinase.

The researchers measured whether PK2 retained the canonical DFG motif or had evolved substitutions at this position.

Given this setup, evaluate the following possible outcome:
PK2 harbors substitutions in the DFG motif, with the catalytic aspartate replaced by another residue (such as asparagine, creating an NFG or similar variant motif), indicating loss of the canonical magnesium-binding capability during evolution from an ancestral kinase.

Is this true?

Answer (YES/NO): YES